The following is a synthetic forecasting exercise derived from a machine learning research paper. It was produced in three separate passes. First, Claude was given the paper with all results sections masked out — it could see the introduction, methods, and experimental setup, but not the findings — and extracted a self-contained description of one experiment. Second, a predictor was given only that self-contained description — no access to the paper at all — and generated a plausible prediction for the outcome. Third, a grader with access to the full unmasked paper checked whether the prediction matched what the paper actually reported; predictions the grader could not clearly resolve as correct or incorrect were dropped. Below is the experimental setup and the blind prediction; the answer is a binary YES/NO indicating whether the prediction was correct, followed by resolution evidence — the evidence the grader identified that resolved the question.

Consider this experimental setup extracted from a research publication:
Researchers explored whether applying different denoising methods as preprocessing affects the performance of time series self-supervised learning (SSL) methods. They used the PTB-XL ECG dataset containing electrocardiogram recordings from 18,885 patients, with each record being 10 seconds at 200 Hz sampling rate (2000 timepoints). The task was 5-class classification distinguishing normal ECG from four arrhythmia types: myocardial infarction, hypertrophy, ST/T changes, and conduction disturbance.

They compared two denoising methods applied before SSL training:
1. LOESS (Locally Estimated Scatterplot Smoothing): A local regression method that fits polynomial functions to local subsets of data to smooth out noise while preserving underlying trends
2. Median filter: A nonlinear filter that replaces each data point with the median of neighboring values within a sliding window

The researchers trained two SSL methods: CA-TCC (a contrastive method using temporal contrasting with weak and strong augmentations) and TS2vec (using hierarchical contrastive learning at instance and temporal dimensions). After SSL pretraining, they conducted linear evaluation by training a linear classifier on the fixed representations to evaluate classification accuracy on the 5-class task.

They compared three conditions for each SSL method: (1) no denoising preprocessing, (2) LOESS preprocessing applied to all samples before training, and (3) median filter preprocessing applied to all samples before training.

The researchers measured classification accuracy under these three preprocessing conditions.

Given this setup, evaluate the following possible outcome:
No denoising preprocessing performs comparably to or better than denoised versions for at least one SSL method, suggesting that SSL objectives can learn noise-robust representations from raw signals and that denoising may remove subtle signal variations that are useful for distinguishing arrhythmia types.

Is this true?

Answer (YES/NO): NO